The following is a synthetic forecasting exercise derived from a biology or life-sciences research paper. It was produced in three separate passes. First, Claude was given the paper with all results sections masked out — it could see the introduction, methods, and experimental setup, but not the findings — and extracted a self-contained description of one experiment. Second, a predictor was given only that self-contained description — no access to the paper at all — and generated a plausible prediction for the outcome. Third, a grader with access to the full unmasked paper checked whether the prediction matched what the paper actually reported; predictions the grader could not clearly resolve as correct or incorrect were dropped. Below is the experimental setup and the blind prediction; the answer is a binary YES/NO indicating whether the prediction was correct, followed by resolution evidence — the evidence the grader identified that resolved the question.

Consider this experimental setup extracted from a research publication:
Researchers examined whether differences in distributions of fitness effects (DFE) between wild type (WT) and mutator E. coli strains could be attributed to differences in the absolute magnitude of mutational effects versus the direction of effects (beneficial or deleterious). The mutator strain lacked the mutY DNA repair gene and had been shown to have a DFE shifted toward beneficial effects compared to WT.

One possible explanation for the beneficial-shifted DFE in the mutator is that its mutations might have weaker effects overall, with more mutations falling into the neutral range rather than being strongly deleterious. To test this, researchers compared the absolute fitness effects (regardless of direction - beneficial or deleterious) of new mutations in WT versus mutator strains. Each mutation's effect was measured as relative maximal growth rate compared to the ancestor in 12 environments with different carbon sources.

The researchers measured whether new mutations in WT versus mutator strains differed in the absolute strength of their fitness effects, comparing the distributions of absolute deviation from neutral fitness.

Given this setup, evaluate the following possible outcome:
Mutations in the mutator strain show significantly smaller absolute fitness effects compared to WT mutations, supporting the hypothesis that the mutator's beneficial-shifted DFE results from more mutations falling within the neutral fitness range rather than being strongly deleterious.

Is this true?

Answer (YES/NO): NO